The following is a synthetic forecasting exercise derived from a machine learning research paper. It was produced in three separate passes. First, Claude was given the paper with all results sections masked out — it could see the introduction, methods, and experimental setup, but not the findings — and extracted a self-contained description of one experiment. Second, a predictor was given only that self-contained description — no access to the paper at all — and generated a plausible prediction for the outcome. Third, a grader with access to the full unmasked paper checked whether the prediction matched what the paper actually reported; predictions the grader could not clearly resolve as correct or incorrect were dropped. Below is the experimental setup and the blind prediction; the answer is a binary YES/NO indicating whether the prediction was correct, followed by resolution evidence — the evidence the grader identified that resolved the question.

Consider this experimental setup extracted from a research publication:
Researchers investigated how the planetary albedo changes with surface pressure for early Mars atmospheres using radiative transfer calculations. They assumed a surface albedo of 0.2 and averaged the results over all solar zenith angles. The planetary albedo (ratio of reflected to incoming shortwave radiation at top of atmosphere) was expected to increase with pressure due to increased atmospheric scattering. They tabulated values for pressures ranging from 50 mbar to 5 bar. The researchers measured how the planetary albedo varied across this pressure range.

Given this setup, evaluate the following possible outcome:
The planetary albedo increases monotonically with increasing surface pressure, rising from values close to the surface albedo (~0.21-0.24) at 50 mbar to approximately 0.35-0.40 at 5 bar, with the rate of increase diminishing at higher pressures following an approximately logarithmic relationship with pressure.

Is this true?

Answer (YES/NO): NO